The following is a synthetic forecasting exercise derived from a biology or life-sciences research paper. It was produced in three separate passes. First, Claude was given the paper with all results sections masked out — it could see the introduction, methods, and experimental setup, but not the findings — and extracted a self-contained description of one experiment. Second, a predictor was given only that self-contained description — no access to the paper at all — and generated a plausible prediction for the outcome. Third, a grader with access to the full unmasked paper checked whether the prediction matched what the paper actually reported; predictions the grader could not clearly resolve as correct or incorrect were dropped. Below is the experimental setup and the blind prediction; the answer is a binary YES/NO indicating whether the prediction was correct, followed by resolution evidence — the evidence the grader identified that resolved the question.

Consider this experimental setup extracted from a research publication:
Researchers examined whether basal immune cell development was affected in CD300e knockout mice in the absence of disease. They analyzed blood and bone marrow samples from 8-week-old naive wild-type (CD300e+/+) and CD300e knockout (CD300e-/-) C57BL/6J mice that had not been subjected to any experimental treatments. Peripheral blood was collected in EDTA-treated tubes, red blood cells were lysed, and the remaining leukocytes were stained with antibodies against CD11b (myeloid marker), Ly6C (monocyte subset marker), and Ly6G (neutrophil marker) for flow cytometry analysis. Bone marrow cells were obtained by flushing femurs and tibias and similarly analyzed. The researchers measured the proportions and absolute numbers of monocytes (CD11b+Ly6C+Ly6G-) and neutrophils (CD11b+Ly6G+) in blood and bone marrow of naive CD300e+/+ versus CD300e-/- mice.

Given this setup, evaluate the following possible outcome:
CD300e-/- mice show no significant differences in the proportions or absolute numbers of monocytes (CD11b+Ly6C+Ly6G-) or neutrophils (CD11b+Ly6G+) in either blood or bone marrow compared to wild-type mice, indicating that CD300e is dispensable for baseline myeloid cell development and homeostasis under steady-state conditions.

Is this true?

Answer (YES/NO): YES